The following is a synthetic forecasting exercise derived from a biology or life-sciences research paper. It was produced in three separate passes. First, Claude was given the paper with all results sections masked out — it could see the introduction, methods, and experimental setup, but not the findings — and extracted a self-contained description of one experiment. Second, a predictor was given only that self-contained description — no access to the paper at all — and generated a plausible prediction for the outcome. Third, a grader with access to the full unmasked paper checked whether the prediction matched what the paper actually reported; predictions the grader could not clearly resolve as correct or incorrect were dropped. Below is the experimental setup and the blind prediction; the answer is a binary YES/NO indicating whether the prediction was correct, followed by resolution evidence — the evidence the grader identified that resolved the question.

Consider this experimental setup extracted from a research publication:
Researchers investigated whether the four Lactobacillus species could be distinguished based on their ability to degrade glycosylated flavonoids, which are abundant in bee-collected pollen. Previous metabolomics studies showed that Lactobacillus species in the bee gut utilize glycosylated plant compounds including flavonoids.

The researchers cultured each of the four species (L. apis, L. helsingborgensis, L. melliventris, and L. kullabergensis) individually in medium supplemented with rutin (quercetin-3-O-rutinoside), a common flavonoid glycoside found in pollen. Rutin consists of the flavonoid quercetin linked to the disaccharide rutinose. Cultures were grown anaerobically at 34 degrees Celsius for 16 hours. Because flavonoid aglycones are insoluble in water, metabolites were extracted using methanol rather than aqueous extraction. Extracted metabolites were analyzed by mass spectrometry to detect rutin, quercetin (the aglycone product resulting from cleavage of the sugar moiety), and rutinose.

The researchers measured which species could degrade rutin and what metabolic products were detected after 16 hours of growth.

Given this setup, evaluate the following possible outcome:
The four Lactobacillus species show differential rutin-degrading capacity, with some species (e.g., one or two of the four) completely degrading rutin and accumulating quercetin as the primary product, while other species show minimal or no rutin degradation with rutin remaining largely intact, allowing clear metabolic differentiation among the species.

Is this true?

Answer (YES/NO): YES